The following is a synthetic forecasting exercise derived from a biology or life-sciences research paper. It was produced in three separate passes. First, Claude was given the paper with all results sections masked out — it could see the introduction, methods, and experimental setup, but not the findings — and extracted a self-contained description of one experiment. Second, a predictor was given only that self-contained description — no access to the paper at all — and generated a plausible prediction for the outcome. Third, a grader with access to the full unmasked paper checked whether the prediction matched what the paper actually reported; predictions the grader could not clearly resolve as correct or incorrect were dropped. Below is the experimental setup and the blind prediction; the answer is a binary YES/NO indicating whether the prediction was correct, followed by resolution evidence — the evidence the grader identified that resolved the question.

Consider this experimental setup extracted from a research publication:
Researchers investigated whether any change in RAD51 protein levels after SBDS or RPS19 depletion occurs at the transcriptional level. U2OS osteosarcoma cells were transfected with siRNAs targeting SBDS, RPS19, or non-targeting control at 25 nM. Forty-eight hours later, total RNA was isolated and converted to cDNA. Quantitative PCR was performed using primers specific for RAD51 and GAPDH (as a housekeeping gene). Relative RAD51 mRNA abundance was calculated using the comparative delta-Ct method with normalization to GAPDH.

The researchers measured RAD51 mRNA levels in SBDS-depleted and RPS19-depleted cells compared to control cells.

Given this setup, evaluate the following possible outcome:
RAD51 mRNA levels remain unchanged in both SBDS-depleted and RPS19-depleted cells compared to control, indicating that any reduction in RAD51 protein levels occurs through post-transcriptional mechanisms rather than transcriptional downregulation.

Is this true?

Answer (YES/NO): NO